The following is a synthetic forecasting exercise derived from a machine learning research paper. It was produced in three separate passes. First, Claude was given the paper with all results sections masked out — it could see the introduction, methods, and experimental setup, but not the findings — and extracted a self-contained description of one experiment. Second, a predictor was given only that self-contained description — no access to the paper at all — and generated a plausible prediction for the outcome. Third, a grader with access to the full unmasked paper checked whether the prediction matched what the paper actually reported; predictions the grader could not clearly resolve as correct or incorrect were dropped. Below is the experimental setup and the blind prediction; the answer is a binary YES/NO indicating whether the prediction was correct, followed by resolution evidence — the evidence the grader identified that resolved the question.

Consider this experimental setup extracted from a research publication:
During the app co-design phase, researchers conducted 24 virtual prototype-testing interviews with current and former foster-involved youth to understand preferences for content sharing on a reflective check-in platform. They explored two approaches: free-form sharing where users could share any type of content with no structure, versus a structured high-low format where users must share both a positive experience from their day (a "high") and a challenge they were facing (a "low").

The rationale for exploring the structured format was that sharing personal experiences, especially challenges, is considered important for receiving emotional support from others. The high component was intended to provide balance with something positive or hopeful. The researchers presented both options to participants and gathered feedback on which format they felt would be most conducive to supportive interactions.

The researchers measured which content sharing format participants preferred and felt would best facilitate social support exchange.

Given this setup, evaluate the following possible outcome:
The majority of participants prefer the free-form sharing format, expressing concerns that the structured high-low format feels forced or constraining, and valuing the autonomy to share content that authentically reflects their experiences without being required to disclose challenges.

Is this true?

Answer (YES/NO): NO